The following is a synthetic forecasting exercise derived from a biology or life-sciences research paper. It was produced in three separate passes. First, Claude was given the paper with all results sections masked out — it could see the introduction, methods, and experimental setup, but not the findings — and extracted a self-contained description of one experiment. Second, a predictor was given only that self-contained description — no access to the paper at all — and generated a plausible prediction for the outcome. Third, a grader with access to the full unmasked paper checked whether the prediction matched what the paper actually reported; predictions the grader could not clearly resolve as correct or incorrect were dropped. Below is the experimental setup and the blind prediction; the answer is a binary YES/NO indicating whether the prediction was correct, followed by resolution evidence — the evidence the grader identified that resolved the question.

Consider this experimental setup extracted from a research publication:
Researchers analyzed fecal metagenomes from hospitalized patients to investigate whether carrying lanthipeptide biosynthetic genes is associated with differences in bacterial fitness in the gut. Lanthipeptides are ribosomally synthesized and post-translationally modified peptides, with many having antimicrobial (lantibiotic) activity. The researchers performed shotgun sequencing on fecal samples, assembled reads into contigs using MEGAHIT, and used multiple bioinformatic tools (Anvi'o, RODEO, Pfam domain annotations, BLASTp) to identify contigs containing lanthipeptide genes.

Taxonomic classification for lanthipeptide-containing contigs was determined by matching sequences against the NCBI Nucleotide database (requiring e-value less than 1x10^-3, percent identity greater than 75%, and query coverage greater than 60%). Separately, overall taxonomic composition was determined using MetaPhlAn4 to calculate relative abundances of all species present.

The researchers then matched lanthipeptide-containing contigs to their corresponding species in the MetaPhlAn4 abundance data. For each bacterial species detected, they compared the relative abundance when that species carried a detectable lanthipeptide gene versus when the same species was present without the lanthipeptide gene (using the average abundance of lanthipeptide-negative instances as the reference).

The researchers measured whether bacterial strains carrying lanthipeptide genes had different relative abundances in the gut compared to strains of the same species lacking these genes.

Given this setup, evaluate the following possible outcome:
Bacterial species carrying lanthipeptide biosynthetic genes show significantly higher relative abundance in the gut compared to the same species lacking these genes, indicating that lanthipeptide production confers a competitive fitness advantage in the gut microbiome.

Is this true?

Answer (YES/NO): YES